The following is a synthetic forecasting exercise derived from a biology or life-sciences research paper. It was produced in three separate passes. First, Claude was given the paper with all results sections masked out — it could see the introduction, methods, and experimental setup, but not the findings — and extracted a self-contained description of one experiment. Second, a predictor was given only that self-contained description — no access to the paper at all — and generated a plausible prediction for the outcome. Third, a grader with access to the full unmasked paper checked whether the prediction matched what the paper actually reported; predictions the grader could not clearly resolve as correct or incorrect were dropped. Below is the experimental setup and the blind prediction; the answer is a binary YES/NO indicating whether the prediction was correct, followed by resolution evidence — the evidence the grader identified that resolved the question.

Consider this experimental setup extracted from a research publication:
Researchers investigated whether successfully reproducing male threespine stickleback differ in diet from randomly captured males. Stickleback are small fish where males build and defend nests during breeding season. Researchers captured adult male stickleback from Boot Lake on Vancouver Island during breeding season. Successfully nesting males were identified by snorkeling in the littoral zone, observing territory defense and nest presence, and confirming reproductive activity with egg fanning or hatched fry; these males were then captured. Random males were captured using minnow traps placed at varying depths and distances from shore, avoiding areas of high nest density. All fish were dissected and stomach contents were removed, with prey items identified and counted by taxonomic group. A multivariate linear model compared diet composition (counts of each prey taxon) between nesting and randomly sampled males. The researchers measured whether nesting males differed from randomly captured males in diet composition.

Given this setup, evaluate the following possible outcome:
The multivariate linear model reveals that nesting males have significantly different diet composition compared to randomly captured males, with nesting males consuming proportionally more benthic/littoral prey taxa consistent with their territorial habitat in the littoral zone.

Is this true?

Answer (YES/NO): NO